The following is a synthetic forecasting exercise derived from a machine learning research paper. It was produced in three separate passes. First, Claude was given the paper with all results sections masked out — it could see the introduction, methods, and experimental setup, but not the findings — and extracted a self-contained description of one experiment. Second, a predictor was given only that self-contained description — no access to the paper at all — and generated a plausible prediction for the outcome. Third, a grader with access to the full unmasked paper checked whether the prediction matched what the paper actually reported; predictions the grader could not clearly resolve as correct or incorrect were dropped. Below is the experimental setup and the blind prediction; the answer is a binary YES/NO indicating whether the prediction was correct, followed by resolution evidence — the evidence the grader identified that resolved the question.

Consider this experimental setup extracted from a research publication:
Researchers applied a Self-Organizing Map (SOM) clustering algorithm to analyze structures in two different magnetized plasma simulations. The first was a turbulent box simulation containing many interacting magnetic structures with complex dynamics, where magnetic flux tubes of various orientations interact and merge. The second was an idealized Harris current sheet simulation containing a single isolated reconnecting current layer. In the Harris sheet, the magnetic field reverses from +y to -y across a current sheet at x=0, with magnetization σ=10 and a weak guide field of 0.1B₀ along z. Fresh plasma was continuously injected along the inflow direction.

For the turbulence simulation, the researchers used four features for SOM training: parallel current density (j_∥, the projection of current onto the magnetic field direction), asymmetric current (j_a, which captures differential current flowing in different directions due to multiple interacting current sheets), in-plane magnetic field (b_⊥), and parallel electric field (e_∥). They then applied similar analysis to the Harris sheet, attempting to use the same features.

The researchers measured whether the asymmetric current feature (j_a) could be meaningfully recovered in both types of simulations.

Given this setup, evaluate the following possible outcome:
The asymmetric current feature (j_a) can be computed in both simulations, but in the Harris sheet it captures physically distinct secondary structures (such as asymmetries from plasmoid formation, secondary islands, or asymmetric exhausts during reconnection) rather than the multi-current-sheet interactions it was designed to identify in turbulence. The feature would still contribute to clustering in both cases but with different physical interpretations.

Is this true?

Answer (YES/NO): NO